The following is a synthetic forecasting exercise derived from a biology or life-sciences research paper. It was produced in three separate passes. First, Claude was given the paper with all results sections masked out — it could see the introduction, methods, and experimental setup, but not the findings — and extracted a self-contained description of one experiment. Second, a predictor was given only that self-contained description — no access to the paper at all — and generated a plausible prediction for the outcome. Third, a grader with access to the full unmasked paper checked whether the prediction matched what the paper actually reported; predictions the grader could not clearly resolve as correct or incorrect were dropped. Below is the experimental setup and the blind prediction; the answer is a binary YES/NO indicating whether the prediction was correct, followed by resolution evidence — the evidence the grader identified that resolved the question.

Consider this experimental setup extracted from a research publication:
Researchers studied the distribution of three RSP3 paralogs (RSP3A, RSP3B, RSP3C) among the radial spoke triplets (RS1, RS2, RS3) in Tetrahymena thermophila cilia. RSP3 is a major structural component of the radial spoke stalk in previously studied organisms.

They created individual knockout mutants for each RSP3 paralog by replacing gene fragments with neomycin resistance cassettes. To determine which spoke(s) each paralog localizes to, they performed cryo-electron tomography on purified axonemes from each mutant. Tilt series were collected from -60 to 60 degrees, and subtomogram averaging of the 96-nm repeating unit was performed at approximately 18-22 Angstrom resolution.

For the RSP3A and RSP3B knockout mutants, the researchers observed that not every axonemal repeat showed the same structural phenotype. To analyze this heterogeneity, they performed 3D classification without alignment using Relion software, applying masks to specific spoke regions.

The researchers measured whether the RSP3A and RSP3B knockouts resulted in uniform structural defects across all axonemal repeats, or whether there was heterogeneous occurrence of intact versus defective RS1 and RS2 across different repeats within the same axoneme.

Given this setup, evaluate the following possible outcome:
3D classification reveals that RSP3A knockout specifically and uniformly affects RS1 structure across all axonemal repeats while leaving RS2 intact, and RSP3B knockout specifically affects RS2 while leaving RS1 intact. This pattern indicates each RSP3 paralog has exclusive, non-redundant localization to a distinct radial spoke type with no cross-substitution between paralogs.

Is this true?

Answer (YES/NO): NO